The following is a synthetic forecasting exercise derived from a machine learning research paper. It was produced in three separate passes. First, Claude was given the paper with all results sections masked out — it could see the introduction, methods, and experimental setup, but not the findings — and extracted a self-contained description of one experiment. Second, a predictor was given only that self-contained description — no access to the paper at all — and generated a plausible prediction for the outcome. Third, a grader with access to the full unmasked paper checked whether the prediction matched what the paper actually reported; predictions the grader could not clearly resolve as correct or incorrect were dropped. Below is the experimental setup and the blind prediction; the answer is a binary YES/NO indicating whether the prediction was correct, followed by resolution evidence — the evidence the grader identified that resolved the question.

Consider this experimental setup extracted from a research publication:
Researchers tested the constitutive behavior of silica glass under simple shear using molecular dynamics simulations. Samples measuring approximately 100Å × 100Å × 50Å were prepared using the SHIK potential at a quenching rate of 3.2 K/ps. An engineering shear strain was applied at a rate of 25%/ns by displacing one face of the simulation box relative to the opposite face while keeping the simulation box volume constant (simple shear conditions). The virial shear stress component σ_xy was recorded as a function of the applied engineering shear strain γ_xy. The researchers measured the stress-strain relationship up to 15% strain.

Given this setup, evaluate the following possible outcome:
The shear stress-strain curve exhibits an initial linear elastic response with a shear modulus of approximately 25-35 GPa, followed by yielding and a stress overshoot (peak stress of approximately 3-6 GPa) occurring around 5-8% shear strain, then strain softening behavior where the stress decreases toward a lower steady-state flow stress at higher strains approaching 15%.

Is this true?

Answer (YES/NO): NO